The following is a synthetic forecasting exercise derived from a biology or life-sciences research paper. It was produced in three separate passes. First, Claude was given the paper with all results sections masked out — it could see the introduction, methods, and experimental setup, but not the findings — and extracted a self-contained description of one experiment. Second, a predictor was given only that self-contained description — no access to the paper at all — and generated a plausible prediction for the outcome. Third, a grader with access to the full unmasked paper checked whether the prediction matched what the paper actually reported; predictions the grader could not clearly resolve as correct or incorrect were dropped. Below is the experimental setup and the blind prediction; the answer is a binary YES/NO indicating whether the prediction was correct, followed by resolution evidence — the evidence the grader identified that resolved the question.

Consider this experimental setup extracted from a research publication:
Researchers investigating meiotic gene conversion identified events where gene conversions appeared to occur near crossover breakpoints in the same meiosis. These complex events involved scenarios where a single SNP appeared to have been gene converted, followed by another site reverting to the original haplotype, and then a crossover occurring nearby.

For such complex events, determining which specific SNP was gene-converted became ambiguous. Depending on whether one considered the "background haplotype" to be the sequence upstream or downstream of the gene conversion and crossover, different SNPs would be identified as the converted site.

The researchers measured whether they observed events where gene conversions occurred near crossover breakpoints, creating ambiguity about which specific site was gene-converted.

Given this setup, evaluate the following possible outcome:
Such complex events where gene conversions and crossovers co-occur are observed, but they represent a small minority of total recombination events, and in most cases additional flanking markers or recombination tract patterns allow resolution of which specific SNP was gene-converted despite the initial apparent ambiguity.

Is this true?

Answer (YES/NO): NO